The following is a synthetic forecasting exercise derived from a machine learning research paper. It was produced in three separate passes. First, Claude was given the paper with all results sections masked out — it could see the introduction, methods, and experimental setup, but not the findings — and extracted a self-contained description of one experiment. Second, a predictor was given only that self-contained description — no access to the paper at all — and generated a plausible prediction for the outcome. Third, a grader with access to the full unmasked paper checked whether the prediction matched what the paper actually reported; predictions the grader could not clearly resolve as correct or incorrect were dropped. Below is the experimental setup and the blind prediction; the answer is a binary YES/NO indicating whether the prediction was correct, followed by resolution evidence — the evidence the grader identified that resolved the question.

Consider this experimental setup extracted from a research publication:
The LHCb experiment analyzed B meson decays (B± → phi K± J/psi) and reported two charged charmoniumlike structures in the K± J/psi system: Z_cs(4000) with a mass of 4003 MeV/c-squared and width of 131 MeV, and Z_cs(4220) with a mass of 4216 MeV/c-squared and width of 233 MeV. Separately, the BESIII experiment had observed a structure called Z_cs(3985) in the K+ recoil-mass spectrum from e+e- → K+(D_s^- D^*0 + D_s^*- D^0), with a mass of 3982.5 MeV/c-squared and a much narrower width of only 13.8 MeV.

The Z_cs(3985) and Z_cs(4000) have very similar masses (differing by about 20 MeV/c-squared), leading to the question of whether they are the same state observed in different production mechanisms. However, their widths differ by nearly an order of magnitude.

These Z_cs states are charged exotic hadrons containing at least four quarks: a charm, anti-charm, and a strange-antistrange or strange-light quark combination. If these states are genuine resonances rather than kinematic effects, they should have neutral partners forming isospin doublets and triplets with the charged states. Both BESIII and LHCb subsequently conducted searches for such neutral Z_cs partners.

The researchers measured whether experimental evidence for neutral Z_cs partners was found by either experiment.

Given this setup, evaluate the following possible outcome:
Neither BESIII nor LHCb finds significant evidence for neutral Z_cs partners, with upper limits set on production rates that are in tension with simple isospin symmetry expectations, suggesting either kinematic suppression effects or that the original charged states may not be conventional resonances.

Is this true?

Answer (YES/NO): NO